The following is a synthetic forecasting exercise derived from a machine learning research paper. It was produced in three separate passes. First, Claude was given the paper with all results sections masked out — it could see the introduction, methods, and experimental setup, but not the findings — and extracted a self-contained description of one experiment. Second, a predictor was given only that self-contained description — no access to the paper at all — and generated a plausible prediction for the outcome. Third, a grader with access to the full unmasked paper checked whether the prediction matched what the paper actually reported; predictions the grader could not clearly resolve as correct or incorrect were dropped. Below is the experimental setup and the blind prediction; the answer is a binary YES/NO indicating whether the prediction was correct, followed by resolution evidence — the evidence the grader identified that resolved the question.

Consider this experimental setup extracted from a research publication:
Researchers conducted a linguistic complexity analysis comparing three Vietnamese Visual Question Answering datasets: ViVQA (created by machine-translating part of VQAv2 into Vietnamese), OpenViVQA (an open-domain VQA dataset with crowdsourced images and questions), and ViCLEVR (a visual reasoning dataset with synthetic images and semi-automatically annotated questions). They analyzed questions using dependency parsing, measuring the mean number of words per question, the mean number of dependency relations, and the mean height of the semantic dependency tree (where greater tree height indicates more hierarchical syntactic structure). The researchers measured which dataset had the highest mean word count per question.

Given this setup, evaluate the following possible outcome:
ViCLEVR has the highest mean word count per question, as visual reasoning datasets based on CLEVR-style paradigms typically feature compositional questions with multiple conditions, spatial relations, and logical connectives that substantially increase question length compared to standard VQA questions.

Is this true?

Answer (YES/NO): YES